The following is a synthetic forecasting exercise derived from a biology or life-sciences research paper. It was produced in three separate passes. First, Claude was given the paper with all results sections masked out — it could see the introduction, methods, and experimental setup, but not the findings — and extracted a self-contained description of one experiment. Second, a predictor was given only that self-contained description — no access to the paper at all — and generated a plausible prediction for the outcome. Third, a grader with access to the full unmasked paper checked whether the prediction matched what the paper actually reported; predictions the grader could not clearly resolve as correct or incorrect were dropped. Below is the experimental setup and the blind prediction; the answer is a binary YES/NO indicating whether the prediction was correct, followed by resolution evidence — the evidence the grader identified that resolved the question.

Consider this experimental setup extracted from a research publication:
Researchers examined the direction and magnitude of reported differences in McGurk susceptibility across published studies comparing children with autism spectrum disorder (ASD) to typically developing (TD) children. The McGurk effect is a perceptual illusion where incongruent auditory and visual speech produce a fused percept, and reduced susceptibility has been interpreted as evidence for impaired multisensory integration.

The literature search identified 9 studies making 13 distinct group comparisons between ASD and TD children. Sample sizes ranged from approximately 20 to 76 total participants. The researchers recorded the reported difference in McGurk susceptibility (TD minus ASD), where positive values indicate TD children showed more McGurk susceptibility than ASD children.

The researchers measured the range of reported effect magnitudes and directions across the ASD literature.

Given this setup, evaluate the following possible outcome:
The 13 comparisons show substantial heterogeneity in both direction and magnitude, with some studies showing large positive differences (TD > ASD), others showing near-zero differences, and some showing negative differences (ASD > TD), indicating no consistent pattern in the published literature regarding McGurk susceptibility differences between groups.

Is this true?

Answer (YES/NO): YES